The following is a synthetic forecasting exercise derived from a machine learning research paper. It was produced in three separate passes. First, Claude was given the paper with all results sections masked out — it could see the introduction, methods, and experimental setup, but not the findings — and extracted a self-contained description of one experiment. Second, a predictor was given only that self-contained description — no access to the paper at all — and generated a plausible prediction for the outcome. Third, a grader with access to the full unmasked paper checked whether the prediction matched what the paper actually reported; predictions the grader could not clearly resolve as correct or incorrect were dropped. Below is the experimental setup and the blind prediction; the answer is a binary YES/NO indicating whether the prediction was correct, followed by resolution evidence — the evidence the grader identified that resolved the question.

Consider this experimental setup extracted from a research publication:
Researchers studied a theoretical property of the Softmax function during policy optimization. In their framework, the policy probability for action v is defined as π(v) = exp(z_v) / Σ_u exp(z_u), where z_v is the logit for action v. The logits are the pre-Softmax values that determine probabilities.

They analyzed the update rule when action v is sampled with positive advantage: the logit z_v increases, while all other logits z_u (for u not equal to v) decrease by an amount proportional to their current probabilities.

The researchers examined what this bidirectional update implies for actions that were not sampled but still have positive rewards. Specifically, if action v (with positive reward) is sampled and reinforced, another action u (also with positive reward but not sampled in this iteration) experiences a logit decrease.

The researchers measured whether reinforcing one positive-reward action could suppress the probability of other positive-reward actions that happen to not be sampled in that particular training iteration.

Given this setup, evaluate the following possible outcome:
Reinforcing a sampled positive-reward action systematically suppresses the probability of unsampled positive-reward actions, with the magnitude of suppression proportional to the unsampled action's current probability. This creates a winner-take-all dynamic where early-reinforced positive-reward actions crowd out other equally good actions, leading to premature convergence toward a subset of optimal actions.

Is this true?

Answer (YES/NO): YES